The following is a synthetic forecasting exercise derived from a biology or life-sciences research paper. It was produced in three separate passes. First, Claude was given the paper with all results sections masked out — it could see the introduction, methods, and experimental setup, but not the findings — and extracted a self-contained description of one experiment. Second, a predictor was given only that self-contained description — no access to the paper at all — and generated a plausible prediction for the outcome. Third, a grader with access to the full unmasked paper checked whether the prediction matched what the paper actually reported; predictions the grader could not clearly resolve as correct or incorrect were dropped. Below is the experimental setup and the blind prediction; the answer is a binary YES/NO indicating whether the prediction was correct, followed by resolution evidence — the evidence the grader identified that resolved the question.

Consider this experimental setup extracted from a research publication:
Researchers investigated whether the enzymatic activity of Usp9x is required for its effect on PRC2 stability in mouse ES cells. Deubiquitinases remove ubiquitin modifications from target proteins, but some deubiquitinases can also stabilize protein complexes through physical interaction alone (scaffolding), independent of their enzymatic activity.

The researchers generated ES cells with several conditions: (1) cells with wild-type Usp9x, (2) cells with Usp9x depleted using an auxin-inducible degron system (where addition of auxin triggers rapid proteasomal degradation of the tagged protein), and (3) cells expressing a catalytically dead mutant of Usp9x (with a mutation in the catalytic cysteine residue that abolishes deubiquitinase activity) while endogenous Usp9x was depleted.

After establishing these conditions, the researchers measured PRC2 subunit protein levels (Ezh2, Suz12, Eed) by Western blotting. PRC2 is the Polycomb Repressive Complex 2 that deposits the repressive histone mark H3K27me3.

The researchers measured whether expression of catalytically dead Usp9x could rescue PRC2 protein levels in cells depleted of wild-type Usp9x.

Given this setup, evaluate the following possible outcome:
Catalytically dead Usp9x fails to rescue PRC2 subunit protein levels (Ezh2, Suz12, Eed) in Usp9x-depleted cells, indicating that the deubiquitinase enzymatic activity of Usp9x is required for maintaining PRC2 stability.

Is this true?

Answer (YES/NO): YES